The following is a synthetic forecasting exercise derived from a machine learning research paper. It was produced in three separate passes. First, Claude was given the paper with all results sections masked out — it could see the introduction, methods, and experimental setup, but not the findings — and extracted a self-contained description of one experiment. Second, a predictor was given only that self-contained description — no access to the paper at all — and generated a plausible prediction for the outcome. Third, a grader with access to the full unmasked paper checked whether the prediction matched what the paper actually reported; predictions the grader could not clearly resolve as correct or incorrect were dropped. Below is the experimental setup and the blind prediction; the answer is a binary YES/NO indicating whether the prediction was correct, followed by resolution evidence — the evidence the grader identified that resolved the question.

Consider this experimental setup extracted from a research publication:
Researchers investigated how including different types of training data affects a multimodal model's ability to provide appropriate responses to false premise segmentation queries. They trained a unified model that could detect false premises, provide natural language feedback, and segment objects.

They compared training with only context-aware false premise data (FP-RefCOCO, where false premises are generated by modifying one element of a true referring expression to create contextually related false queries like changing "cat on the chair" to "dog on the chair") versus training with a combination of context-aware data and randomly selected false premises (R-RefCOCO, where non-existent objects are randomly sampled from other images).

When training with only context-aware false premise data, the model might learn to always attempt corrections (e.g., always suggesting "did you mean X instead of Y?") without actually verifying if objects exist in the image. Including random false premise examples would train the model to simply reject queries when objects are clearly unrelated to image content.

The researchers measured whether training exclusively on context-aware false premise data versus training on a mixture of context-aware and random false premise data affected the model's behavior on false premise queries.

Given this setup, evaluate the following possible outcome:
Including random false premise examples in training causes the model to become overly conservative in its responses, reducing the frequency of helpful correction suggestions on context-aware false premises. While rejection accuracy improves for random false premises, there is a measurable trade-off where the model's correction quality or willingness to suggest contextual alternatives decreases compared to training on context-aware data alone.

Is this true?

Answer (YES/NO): NO